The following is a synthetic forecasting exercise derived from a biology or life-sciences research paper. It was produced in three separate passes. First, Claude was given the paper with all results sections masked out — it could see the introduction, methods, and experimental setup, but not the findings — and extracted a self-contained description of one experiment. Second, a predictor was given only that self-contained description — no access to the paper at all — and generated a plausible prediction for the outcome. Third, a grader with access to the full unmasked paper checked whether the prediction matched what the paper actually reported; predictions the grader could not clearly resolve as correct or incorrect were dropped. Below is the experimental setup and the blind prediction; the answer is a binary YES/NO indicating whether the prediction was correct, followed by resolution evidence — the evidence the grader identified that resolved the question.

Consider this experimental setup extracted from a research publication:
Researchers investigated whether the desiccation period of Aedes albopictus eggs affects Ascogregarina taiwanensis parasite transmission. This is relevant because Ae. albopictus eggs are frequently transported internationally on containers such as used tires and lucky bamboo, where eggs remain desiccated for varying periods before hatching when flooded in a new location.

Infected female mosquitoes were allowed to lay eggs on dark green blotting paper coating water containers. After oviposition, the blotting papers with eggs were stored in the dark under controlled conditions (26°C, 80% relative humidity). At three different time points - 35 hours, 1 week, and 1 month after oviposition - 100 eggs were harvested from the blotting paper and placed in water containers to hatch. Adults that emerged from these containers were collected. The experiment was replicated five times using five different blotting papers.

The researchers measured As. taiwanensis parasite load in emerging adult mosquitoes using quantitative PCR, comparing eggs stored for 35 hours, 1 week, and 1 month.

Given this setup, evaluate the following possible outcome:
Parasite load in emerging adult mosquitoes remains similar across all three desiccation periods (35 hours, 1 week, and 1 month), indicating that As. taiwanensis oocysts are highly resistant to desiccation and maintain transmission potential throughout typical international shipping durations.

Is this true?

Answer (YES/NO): NO